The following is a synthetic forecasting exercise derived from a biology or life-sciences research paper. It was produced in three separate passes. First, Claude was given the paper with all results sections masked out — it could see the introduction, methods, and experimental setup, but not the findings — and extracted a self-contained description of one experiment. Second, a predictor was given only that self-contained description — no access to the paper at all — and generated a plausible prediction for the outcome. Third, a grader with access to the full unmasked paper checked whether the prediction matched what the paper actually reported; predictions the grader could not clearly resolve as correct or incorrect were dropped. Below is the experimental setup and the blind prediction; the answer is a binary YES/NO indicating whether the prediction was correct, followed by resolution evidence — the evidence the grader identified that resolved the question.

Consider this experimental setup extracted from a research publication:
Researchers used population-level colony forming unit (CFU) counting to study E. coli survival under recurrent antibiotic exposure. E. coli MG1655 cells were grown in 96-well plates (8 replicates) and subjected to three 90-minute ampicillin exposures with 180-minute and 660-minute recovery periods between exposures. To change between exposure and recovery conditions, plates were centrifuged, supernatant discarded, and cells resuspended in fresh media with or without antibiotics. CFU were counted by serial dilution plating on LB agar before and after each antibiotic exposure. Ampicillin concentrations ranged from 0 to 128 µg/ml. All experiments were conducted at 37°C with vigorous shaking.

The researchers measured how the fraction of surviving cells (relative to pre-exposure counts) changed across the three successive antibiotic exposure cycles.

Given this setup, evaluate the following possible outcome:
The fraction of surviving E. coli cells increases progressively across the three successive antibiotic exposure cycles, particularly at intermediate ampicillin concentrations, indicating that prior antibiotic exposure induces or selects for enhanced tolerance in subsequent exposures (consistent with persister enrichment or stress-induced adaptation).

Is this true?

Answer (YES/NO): NO